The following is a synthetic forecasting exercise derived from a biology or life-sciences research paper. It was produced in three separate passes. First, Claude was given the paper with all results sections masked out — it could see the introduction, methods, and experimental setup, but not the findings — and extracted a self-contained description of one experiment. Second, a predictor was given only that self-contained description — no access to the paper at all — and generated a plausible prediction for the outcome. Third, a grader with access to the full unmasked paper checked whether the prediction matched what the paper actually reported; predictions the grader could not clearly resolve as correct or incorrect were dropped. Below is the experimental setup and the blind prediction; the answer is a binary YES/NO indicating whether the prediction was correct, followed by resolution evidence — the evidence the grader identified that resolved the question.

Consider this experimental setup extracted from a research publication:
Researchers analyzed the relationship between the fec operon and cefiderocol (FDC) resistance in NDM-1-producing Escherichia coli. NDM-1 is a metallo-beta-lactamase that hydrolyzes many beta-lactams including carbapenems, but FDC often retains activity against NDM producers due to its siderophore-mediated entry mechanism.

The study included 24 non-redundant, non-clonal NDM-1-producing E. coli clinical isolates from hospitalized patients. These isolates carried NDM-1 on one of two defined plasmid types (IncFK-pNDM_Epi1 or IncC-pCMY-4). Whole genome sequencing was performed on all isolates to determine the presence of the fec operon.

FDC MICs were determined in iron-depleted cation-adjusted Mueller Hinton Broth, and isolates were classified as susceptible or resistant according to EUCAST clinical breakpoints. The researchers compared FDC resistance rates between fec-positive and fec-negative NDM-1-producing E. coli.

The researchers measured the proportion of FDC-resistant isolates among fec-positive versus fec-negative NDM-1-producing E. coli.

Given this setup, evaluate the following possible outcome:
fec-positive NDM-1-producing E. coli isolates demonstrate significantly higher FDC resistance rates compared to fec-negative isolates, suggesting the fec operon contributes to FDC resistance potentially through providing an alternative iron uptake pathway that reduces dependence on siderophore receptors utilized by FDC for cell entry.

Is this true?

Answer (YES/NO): YES